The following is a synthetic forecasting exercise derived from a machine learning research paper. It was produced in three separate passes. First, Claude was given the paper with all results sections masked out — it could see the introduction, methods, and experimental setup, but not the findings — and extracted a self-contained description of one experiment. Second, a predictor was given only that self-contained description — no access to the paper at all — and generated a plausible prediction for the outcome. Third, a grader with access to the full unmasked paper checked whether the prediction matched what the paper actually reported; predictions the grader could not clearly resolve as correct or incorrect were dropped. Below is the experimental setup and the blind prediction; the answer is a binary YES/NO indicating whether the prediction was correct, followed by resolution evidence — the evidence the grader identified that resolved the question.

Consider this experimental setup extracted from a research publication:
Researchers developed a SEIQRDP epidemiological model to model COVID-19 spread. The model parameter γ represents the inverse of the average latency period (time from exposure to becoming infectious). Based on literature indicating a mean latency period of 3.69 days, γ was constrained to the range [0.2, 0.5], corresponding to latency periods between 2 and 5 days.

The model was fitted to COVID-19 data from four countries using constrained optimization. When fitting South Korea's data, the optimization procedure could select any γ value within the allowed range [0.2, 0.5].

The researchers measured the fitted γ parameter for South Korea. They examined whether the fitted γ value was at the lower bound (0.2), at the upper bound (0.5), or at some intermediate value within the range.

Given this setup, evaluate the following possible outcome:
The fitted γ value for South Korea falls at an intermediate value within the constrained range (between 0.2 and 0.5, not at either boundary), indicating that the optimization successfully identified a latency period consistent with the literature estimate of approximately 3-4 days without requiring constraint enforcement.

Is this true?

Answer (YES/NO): NO